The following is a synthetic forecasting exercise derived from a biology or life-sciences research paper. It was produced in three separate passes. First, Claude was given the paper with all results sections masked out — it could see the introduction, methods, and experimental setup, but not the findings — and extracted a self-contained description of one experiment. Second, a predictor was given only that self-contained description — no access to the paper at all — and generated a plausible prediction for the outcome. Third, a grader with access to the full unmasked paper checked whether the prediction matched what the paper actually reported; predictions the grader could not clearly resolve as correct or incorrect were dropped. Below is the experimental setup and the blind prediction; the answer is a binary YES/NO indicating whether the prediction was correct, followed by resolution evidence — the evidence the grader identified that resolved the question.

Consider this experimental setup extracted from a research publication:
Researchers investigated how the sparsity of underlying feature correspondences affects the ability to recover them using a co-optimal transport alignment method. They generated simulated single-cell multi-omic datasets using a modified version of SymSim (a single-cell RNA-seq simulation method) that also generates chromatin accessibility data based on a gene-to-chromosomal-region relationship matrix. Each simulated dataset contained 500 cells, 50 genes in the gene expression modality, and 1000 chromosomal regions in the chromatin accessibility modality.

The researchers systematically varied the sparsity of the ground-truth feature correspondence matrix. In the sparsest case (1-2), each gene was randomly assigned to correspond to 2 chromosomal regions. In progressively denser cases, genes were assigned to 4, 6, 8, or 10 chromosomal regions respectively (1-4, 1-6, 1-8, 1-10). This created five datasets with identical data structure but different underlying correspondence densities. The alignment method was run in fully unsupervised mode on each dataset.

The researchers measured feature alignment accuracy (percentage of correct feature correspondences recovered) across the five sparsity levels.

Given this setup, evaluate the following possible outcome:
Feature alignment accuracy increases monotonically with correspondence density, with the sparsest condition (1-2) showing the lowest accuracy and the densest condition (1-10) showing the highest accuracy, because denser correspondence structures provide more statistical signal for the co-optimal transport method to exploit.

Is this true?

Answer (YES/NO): NO